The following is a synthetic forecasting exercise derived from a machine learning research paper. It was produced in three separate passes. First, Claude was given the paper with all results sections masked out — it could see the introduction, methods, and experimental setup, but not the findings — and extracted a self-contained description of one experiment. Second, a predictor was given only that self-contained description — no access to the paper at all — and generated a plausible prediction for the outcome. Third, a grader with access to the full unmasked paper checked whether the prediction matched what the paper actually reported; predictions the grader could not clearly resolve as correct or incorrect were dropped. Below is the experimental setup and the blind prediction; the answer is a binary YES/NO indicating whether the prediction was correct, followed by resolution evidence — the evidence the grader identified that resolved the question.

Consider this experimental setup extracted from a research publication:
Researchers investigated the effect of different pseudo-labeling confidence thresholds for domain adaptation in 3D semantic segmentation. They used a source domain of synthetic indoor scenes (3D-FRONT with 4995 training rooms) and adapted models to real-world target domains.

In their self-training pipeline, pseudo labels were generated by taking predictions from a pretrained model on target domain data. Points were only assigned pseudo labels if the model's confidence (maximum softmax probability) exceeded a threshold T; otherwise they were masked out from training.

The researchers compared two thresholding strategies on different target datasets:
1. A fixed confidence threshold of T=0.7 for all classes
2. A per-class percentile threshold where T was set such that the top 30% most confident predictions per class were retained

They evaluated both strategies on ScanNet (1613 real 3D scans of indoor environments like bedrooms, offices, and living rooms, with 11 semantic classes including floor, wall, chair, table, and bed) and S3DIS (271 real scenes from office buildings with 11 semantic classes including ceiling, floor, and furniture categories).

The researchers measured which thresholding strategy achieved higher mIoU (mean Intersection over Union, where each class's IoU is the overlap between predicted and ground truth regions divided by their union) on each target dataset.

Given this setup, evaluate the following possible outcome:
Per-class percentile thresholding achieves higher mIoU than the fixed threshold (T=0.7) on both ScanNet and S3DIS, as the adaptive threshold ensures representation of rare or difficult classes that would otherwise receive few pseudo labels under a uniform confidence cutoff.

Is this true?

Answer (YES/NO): NO